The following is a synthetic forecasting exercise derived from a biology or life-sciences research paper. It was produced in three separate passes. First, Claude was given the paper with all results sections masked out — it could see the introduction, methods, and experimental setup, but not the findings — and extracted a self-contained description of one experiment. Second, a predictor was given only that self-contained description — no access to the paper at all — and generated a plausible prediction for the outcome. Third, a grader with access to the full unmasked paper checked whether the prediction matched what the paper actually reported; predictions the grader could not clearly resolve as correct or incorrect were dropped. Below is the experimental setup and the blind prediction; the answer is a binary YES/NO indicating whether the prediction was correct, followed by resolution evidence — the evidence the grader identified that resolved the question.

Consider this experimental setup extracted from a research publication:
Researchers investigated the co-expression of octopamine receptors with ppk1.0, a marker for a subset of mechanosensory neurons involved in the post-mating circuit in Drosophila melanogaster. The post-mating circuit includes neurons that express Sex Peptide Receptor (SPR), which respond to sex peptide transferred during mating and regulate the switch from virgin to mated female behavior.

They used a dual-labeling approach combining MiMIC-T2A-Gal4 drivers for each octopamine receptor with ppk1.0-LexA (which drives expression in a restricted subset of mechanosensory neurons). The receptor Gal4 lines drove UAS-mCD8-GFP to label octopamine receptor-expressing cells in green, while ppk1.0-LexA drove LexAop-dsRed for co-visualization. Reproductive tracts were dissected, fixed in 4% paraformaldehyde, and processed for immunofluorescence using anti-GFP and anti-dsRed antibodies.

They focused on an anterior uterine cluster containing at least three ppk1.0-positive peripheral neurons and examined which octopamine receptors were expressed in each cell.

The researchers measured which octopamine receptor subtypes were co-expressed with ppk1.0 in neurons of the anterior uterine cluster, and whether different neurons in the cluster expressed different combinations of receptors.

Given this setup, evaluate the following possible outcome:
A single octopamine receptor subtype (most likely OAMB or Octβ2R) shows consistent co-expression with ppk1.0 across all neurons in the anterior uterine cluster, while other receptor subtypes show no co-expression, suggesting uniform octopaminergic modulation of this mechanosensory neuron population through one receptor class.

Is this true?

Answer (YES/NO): NO